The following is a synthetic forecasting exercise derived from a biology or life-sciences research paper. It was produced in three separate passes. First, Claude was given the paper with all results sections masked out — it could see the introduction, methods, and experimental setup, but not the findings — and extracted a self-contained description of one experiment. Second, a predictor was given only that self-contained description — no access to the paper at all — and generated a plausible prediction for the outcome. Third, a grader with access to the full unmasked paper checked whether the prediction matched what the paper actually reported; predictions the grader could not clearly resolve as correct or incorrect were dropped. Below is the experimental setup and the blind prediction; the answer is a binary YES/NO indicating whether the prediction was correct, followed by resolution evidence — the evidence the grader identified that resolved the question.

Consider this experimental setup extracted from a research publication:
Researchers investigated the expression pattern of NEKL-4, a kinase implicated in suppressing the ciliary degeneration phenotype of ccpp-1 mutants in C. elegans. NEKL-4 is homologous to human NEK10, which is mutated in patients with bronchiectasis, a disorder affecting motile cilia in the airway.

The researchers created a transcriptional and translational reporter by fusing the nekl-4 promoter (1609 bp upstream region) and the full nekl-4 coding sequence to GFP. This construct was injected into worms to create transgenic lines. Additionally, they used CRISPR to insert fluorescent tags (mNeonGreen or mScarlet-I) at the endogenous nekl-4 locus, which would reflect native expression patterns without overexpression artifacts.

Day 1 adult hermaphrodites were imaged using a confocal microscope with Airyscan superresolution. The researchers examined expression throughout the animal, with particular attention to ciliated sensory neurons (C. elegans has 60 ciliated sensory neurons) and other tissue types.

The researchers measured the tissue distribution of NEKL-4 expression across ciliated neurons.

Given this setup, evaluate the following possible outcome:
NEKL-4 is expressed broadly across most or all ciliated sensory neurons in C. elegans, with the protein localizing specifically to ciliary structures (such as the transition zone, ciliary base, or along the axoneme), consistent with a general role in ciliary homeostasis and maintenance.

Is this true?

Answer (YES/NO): NO